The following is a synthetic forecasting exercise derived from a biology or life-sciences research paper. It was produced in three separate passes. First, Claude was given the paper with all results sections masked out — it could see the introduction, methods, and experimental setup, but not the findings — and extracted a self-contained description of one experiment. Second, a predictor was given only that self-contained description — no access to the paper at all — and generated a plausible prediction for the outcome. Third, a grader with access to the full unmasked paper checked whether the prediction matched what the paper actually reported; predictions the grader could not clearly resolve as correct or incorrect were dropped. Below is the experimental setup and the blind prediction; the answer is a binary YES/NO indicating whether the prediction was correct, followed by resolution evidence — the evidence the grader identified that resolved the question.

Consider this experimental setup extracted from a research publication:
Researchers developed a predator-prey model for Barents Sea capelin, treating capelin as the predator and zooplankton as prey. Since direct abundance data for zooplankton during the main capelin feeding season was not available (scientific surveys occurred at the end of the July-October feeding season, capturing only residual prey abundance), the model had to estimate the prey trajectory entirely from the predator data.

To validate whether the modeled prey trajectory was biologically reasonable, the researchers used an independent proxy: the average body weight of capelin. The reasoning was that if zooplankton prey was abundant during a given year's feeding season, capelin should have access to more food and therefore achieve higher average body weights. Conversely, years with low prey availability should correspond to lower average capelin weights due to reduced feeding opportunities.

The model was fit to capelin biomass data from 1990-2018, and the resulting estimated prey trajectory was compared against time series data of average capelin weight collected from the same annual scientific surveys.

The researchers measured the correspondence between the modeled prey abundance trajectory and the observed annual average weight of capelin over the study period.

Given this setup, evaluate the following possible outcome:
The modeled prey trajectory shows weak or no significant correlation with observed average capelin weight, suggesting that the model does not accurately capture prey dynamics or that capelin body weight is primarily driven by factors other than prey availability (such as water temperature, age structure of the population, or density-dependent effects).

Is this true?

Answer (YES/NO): NO